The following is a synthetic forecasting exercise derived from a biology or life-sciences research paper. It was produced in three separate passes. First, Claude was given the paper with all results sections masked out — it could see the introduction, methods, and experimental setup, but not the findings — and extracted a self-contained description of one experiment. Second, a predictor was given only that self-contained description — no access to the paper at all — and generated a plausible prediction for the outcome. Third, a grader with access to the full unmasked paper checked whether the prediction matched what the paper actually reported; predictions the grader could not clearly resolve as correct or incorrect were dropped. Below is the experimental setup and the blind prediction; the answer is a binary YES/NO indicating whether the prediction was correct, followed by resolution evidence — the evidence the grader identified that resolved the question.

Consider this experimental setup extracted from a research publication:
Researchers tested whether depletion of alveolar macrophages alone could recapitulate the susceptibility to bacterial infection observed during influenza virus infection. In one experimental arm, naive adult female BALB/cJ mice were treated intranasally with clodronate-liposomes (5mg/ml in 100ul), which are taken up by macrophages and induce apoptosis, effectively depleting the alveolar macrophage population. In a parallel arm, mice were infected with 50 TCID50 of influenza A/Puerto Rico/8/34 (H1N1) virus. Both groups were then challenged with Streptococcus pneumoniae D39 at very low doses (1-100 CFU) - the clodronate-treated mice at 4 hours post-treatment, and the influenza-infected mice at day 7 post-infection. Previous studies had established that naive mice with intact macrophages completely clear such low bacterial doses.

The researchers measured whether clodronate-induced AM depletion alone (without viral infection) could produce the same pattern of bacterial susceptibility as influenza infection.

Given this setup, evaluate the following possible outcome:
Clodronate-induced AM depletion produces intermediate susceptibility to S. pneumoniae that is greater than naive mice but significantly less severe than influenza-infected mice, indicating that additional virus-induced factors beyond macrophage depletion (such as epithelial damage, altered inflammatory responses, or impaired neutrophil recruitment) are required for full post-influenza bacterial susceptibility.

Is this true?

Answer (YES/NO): NO